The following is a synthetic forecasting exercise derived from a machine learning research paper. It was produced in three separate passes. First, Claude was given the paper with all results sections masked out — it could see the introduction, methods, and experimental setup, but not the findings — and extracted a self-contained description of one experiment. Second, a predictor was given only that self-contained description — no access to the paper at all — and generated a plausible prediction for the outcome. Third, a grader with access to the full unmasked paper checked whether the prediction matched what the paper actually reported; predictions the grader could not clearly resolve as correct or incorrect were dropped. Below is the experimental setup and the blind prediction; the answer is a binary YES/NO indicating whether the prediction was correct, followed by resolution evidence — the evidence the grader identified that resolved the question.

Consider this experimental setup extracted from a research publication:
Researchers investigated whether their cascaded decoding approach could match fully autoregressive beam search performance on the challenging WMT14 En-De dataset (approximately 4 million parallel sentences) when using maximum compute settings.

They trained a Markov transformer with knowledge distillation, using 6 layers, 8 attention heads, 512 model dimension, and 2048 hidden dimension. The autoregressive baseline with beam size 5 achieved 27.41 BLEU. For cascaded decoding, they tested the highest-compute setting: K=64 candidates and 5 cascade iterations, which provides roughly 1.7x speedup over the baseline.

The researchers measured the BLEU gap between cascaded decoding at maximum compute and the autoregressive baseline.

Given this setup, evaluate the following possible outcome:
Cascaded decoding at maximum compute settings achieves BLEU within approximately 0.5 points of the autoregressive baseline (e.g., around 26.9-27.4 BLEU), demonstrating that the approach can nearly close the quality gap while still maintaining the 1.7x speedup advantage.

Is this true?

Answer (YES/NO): YES